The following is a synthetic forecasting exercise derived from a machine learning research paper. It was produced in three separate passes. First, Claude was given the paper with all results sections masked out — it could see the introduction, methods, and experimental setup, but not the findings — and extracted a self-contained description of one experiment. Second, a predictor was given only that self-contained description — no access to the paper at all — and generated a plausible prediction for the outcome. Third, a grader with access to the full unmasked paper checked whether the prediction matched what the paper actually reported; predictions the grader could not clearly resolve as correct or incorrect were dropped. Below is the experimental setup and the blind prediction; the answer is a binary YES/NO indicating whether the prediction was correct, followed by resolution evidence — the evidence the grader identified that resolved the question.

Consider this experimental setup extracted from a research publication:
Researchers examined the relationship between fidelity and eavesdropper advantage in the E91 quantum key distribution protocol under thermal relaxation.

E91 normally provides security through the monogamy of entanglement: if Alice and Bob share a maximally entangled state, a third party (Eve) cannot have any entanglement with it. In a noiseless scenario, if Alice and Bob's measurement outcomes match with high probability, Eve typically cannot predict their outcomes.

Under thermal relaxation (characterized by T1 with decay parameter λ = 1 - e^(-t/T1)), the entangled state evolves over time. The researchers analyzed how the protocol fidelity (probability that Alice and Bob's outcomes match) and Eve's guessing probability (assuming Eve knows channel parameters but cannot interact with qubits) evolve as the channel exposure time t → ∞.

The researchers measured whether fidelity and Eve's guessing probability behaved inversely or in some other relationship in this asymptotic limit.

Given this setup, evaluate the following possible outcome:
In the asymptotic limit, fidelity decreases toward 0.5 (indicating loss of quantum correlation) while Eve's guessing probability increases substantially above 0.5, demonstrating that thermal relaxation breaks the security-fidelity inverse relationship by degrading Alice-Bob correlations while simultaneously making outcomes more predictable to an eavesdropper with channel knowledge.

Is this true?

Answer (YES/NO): NO